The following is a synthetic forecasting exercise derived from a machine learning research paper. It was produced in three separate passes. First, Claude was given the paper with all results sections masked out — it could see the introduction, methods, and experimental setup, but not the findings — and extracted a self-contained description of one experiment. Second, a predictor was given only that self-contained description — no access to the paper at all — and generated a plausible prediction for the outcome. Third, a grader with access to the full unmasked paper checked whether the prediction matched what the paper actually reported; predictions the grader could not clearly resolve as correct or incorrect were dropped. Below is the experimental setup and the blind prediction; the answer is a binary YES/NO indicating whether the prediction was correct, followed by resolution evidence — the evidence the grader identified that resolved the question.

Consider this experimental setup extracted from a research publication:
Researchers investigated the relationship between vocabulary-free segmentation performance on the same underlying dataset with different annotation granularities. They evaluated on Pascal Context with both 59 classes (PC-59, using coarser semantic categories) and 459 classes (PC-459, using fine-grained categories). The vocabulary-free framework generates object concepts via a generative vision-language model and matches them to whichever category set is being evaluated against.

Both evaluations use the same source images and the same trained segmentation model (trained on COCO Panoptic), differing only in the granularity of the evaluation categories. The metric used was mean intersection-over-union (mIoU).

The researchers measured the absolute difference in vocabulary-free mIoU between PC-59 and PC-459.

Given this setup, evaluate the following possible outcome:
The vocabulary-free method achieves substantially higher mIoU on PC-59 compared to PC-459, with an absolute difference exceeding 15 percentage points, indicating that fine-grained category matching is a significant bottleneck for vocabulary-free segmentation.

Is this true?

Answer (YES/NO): YES